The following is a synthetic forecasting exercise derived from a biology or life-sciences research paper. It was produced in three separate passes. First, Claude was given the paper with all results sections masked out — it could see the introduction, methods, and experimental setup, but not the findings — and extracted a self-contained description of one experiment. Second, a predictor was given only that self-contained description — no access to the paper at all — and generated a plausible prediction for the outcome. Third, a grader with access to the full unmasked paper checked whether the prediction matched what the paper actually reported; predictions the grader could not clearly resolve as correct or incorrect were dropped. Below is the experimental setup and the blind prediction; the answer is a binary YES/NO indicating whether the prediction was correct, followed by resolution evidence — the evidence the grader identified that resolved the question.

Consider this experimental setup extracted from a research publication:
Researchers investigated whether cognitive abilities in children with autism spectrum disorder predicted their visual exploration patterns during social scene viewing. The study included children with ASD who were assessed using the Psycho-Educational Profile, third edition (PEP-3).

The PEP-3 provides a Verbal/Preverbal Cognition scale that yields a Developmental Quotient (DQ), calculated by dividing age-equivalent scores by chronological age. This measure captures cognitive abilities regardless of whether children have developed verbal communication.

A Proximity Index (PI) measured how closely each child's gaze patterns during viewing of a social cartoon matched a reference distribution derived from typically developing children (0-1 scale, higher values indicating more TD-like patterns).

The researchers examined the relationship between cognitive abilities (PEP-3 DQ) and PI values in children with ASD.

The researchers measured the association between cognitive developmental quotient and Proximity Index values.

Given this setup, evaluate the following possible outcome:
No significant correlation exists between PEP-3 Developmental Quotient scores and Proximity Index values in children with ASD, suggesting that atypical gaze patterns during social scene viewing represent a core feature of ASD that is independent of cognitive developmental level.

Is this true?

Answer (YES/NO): NO